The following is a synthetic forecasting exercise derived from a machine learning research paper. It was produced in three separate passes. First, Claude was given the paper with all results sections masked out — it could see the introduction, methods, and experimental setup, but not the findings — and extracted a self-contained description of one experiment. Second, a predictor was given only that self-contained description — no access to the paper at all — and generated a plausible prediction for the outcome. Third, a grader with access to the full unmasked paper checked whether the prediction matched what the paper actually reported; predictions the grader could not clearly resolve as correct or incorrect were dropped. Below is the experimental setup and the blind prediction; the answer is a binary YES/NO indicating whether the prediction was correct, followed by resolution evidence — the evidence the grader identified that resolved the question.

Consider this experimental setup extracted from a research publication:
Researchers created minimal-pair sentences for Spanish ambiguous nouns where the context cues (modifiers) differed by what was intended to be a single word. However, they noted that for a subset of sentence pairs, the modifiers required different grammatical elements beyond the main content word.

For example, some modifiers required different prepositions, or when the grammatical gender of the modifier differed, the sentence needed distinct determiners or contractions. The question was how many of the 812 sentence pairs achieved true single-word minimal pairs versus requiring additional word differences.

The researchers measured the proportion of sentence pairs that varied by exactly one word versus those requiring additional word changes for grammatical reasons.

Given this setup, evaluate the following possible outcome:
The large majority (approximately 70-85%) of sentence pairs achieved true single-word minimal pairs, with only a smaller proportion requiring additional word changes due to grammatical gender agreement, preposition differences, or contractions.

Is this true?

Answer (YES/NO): YES